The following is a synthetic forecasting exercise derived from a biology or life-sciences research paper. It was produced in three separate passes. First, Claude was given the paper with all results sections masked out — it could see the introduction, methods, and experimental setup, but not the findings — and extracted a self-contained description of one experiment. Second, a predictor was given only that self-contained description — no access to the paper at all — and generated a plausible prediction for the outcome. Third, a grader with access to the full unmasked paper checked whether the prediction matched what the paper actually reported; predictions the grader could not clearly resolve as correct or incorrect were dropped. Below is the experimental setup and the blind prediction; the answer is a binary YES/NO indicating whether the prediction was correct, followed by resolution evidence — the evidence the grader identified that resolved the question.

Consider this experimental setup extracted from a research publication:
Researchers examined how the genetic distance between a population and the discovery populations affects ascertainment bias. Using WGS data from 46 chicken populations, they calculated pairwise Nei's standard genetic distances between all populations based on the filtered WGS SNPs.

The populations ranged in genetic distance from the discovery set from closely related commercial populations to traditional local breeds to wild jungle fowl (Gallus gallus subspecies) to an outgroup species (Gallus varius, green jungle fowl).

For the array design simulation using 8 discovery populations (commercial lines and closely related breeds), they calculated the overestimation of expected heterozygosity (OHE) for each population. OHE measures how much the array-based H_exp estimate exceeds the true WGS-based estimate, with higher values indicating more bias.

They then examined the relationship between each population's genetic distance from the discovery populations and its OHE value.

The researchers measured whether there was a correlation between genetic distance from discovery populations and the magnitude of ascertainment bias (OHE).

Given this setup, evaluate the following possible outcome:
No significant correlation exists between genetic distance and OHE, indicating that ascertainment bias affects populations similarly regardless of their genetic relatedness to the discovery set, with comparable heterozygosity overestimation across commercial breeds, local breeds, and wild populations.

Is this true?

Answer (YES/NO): NO